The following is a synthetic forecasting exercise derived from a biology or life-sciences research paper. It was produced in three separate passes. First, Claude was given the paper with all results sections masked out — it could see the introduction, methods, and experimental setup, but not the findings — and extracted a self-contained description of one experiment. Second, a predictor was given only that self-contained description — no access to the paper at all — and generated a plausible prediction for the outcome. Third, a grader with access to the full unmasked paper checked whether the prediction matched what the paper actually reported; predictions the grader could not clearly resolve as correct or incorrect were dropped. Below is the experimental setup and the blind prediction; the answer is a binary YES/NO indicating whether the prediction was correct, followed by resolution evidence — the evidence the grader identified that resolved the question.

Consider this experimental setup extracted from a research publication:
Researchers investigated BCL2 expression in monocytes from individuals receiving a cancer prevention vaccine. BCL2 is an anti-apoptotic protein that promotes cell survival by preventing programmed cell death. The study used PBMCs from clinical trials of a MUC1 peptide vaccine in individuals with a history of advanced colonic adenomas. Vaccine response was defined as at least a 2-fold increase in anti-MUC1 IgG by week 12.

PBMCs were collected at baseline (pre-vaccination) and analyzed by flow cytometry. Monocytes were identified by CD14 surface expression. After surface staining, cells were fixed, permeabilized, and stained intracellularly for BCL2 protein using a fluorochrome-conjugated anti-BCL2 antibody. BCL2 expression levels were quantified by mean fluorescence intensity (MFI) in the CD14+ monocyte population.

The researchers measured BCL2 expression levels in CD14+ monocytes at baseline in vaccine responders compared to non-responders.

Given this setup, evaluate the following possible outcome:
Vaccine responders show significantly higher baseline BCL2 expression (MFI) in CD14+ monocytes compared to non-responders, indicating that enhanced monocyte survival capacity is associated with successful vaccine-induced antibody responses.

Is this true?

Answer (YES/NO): YES